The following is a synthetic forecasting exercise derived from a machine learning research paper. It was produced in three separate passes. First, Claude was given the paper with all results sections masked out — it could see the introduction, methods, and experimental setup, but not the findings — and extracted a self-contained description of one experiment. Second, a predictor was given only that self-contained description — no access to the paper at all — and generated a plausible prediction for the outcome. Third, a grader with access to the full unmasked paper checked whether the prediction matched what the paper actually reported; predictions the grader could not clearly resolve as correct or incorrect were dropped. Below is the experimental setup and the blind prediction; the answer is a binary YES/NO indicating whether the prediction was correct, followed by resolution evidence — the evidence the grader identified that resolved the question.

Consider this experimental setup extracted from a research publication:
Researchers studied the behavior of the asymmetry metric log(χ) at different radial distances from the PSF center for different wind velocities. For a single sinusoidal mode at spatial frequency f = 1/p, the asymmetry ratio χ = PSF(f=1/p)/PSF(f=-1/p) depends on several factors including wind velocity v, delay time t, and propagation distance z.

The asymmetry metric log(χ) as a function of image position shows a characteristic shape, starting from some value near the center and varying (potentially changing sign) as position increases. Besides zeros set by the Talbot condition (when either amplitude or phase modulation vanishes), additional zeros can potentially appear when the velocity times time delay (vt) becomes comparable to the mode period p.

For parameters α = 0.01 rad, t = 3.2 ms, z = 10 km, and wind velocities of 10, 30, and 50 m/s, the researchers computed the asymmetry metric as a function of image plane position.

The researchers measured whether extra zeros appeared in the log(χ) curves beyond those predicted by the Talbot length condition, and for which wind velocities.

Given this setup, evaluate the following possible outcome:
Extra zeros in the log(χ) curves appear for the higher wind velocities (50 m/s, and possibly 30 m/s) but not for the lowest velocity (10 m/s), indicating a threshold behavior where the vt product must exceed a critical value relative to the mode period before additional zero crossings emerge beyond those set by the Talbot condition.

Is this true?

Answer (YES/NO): YES